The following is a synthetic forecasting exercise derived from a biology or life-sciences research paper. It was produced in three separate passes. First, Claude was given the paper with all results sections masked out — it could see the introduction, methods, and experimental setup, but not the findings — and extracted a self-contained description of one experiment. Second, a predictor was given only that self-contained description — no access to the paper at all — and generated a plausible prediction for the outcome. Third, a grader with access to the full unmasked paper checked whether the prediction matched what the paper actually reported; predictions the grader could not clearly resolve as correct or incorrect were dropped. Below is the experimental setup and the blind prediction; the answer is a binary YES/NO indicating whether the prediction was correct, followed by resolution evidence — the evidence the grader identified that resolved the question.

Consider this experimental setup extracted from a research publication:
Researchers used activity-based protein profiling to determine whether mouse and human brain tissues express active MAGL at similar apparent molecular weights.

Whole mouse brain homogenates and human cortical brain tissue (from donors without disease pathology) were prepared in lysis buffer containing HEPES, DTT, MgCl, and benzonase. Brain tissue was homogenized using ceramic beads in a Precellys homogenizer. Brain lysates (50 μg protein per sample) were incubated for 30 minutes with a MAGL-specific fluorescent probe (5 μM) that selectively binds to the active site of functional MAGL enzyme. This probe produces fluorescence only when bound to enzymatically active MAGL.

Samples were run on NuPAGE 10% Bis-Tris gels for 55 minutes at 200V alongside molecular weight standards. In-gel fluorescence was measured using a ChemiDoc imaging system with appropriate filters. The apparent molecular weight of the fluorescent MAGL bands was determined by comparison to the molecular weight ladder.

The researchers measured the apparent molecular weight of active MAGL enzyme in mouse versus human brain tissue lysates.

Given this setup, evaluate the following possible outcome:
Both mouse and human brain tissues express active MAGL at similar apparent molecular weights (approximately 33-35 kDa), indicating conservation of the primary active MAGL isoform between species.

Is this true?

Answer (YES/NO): YES